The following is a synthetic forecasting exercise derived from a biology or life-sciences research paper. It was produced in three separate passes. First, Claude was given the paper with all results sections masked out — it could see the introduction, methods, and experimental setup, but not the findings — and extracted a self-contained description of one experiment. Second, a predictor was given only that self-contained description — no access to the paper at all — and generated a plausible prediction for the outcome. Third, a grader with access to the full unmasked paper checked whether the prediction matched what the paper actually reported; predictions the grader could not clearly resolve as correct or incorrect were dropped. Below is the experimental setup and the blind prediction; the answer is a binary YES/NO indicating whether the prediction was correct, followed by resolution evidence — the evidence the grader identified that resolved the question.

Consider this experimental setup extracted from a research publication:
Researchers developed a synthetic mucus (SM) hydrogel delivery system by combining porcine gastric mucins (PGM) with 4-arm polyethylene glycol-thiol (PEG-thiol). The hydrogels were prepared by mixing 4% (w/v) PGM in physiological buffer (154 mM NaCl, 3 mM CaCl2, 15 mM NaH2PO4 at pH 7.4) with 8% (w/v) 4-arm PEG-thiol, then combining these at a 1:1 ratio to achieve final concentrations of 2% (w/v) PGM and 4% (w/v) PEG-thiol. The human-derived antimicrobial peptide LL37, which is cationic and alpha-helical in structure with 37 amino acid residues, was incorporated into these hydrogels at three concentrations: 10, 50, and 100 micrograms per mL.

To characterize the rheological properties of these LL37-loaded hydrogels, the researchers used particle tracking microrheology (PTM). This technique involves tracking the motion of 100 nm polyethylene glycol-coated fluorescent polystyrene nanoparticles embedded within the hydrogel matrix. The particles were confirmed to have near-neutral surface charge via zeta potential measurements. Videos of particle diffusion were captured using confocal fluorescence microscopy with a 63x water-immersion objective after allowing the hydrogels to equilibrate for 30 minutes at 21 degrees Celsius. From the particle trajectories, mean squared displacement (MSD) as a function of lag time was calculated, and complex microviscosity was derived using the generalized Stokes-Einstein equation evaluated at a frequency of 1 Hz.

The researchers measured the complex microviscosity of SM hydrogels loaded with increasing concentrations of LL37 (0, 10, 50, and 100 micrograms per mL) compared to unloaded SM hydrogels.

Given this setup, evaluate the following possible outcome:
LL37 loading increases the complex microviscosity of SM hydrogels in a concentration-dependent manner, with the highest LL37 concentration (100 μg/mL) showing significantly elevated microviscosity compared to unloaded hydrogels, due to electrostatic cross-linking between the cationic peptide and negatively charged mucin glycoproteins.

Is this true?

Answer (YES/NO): NO